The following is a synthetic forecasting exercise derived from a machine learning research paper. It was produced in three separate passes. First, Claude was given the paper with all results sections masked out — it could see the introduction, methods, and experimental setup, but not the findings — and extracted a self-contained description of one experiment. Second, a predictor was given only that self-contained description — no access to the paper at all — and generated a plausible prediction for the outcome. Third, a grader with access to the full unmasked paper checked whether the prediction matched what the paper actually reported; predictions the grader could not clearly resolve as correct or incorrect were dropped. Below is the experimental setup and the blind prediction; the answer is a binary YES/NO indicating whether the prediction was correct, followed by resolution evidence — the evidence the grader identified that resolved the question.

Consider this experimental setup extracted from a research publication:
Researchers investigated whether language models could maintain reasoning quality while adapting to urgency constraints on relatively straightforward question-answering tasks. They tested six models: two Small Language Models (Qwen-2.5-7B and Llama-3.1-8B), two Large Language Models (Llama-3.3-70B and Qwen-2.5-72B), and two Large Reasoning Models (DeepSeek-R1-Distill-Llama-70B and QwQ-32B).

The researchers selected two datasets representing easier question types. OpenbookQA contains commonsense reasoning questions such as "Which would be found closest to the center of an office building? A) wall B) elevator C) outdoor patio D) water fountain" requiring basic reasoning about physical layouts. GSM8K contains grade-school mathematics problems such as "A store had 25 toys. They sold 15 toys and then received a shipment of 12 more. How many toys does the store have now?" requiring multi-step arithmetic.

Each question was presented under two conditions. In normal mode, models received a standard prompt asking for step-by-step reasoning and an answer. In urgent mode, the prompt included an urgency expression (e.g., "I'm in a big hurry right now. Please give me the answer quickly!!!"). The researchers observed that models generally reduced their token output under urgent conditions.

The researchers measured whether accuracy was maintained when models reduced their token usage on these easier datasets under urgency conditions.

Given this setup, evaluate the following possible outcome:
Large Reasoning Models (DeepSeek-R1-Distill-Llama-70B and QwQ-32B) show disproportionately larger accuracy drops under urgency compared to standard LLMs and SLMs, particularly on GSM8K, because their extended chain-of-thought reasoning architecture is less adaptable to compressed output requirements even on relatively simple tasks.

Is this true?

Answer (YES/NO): NO